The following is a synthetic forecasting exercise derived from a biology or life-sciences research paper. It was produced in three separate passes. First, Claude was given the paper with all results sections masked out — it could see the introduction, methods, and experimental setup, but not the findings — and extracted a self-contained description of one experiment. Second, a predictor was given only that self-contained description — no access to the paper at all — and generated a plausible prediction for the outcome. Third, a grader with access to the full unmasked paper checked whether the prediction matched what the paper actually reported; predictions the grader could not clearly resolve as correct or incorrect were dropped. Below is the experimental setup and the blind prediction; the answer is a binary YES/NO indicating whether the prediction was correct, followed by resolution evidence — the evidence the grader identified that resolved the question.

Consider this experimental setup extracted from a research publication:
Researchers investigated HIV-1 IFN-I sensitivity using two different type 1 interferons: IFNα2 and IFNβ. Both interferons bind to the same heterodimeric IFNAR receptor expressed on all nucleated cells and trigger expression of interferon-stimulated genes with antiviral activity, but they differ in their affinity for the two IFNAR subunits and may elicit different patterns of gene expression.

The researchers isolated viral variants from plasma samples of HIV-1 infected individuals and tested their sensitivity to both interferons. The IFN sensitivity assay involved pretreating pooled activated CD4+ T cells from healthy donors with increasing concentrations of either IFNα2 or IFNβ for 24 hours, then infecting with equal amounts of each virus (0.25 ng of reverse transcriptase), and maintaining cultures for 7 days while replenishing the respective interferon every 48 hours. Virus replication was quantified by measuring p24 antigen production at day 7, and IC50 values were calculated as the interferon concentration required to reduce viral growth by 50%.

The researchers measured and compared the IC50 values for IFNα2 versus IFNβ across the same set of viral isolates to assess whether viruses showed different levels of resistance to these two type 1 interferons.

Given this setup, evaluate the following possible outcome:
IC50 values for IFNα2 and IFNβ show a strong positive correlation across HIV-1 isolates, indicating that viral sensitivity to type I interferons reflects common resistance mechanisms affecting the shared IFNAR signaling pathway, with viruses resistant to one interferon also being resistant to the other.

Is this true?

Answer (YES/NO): YES